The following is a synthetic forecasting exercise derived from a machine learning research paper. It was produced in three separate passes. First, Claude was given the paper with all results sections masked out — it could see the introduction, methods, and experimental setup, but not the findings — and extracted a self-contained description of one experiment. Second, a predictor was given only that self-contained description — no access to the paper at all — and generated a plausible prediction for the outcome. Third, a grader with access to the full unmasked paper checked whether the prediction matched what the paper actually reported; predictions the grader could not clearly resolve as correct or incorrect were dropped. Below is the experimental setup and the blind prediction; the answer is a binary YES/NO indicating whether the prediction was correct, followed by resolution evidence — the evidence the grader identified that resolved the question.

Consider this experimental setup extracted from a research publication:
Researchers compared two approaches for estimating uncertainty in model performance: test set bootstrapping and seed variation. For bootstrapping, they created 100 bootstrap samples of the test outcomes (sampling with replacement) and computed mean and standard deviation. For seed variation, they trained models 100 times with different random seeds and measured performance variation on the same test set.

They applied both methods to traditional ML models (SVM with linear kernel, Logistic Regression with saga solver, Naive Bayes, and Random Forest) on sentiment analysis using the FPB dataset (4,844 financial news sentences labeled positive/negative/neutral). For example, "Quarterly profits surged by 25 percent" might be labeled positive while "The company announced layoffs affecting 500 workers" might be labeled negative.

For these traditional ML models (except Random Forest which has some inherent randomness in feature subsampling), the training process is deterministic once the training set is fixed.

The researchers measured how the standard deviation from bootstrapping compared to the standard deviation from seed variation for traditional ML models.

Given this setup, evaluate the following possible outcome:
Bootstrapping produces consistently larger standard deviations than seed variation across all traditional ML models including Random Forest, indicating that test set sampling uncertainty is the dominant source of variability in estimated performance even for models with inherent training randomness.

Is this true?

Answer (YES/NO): YES